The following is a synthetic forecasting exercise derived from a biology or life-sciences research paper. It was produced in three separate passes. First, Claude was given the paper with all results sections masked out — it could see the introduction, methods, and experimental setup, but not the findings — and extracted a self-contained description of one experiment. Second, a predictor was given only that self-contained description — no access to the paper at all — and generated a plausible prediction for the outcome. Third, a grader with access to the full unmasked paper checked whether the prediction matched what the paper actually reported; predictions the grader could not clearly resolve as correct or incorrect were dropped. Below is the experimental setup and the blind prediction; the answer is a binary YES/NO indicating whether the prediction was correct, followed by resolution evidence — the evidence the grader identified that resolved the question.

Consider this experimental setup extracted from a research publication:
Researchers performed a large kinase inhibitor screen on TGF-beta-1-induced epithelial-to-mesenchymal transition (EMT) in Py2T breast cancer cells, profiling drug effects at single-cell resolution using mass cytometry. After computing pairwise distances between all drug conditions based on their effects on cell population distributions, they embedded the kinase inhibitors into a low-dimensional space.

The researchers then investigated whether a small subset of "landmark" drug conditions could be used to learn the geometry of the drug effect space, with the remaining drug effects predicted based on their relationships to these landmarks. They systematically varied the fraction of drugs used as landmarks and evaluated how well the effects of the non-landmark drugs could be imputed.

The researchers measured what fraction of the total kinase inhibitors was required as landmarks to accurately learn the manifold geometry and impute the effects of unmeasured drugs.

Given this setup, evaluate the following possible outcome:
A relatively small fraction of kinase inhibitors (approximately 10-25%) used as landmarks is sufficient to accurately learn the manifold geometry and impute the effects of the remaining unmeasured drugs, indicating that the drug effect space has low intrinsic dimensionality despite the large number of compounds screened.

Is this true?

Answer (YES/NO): YES